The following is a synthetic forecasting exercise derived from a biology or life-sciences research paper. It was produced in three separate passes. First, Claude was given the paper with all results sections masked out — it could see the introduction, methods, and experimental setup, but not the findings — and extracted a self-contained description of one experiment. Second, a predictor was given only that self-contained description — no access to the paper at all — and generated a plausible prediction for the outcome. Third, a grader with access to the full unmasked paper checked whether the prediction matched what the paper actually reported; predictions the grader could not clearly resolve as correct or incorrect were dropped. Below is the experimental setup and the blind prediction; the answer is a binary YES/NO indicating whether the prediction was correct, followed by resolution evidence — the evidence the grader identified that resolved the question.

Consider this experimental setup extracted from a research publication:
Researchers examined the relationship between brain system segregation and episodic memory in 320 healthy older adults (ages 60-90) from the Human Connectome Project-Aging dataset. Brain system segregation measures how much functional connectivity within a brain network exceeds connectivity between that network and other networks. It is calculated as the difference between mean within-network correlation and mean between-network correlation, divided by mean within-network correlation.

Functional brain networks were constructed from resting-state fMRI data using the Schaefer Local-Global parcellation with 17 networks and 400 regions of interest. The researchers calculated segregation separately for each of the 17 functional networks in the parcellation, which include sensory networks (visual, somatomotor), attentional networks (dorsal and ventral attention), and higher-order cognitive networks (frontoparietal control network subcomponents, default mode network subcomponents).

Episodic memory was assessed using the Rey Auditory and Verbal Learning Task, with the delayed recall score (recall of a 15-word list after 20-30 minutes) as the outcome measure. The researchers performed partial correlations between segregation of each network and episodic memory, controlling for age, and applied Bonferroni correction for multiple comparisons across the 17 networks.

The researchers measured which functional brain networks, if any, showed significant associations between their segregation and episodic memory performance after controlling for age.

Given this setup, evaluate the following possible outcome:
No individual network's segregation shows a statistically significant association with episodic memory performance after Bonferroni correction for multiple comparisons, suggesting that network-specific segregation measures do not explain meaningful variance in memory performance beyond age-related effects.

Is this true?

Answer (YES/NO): NO